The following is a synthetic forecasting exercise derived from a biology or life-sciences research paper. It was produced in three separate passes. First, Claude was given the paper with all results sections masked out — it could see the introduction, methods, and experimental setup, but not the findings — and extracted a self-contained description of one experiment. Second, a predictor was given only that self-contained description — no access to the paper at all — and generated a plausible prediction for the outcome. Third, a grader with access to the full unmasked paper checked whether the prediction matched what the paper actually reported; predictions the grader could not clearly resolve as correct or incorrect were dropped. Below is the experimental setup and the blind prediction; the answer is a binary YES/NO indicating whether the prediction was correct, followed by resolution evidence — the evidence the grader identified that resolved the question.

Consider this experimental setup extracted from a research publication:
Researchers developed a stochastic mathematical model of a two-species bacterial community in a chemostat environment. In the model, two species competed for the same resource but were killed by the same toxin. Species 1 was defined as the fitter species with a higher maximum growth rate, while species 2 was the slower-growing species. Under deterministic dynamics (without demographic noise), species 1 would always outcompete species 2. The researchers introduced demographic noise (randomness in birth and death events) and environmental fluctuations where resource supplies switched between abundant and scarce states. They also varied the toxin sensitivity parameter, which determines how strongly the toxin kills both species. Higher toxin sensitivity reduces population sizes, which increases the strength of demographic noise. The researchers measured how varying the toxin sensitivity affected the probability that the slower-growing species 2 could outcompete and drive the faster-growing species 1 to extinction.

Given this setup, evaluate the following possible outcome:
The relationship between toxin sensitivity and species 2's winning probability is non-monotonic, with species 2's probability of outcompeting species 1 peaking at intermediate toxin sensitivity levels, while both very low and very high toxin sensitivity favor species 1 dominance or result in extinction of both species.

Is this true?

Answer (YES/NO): YES